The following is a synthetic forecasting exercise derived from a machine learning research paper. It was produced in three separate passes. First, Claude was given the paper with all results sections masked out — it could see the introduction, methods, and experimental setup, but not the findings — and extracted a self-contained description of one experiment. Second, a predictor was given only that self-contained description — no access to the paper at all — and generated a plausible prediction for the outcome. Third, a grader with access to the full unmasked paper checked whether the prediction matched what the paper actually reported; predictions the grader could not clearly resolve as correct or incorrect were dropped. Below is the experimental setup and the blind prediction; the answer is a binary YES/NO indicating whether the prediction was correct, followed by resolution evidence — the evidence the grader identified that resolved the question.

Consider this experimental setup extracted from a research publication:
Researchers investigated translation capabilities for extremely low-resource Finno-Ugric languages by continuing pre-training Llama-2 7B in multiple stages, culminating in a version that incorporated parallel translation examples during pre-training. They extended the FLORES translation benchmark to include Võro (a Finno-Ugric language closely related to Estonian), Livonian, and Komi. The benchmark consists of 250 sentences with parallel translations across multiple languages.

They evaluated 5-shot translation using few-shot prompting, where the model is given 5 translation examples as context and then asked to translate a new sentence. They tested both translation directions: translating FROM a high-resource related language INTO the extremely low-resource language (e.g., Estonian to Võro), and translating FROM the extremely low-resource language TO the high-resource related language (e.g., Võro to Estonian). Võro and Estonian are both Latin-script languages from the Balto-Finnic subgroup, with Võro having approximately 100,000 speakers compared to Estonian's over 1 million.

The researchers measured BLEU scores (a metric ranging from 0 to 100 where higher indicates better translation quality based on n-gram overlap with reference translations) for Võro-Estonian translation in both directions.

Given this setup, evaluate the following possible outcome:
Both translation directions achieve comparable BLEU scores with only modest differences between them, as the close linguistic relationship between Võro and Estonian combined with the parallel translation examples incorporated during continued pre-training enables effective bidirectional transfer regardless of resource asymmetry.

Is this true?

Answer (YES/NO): NO